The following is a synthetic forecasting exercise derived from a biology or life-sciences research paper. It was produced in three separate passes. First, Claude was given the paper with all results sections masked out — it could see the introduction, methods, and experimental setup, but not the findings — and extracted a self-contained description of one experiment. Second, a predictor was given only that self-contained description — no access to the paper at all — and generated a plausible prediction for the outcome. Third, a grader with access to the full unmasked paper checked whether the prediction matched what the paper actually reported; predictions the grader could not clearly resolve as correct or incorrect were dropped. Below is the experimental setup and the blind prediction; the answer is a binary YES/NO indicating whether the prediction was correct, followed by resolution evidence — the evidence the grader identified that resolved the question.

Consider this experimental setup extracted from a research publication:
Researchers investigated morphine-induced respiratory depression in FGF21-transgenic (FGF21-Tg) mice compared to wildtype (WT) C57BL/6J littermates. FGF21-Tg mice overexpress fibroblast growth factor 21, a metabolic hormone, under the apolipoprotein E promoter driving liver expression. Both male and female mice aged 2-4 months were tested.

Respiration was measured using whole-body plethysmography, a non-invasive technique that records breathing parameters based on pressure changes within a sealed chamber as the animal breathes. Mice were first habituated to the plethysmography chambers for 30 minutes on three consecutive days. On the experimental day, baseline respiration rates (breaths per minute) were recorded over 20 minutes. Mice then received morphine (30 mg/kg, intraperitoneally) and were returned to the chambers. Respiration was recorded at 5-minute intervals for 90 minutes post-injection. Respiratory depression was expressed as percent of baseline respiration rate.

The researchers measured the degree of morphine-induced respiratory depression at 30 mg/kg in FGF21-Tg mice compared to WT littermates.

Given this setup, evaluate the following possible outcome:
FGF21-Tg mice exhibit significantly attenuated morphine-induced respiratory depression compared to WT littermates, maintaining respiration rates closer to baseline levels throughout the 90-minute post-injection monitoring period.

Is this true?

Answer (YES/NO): NO